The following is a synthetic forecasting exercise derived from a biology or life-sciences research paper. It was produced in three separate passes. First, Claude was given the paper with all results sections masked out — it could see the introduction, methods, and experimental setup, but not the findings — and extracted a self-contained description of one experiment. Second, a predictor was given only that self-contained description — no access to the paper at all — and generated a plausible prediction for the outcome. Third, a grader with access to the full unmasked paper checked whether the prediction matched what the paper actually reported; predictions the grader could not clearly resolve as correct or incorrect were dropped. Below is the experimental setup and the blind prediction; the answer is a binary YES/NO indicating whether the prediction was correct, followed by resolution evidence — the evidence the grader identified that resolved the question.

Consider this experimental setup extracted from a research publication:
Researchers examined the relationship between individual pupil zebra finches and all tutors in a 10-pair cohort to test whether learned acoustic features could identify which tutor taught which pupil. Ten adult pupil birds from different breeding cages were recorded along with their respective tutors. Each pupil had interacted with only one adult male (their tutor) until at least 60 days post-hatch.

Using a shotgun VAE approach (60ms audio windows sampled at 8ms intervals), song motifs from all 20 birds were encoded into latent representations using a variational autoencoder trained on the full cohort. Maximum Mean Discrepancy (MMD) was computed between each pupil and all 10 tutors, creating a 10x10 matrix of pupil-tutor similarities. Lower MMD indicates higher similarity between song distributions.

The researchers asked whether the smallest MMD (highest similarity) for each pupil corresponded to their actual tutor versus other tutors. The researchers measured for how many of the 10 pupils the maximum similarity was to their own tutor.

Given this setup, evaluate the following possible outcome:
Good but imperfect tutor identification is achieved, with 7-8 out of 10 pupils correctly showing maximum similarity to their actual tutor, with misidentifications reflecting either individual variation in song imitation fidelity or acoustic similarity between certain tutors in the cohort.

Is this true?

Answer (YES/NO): NO